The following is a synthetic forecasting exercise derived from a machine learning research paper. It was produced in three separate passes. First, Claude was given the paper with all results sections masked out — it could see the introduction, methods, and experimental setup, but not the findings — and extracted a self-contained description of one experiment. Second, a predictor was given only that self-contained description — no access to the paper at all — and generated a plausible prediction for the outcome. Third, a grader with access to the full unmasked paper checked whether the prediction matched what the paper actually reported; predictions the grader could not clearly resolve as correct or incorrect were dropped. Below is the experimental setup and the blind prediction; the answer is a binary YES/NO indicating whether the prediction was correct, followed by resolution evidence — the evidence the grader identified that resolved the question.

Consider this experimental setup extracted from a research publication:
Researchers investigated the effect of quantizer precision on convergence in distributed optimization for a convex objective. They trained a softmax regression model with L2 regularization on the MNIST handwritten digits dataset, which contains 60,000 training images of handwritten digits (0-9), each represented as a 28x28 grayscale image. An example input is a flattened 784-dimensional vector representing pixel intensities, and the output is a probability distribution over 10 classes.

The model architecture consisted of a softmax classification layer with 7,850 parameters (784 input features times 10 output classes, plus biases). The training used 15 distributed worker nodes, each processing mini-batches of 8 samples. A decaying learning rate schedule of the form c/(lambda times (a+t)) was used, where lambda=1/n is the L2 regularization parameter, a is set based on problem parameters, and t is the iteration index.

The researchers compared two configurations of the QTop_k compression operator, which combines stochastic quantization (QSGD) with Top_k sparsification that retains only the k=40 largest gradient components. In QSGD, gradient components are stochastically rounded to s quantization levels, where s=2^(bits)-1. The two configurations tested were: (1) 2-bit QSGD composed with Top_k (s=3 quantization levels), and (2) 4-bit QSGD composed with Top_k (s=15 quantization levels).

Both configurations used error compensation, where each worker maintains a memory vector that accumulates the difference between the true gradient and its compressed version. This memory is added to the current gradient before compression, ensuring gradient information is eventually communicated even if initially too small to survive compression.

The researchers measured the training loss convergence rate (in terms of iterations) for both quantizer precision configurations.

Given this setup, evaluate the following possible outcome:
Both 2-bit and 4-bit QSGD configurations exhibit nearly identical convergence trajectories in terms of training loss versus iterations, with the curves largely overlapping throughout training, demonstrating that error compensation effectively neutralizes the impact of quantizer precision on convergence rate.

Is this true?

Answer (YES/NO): NO